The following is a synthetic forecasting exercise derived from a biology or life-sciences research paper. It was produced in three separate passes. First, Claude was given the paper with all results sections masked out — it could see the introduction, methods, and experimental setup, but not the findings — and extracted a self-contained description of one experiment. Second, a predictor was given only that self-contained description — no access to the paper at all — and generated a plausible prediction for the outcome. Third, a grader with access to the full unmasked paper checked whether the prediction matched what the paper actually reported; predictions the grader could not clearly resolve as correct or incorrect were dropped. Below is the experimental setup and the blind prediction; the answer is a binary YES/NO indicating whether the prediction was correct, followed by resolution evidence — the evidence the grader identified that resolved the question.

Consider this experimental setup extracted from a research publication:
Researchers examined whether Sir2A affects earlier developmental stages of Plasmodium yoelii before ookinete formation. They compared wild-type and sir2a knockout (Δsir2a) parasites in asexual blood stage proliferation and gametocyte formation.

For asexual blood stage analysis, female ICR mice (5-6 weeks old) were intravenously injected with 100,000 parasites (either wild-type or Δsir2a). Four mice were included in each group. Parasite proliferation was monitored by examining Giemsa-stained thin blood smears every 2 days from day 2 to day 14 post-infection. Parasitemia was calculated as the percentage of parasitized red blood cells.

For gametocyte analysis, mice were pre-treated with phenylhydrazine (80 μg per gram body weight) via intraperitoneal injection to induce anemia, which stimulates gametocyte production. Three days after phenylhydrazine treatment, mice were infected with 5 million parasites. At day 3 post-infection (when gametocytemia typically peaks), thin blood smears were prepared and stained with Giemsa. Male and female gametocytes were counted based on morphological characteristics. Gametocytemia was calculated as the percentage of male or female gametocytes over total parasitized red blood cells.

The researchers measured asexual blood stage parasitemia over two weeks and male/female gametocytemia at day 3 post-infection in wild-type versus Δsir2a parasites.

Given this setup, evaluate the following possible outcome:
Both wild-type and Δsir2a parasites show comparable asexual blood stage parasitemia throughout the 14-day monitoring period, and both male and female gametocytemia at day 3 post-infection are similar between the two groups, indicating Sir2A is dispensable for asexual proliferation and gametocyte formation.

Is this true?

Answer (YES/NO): YES